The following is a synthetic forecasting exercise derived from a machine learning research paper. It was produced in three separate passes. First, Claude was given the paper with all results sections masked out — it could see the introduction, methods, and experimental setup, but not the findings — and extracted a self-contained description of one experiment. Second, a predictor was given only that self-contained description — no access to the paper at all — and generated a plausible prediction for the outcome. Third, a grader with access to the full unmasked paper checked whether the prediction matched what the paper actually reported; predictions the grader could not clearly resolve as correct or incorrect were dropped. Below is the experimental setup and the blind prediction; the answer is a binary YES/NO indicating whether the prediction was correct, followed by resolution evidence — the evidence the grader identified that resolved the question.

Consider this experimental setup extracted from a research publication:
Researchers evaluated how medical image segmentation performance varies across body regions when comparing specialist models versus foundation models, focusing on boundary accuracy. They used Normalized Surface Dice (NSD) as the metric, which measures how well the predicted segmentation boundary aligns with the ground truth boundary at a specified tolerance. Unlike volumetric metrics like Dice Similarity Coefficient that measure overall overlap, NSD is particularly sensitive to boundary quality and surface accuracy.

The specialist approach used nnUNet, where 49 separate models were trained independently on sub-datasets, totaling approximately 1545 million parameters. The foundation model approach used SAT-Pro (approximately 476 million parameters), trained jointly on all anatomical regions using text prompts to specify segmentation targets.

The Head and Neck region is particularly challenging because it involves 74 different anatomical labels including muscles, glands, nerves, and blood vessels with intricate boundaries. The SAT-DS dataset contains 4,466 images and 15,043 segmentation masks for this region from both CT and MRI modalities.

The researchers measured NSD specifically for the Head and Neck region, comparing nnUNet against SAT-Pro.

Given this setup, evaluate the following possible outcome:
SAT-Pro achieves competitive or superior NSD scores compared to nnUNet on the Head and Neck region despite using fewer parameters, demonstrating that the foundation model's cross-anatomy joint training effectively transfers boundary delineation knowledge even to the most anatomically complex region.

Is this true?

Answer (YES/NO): YES